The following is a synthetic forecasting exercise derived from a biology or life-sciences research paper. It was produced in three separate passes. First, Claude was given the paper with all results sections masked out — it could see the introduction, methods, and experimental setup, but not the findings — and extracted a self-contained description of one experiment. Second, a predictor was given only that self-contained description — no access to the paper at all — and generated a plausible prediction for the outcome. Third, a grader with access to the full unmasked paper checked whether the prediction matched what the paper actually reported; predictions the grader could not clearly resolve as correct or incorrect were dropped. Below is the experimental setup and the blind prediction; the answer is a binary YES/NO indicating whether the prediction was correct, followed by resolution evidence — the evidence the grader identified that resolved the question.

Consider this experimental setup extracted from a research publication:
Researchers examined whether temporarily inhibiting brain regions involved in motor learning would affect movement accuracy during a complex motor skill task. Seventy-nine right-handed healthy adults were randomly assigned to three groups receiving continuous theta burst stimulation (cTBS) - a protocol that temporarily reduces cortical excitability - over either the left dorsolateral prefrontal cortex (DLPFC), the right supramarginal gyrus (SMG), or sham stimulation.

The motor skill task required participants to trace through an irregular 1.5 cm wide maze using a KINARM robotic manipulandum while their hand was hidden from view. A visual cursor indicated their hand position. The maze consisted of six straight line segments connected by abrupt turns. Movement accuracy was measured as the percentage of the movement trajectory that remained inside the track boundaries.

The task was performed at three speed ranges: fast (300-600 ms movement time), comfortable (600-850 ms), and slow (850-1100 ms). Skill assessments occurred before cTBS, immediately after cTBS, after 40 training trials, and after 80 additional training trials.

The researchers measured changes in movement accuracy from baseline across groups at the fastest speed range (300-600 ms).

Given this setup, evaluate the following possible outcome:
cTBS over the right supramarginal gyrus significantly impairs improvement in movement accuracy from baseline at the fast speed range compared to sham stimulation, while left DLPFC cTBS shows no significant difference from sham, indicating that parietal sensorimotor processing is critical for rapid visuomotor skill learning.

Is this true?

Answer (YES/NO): NO